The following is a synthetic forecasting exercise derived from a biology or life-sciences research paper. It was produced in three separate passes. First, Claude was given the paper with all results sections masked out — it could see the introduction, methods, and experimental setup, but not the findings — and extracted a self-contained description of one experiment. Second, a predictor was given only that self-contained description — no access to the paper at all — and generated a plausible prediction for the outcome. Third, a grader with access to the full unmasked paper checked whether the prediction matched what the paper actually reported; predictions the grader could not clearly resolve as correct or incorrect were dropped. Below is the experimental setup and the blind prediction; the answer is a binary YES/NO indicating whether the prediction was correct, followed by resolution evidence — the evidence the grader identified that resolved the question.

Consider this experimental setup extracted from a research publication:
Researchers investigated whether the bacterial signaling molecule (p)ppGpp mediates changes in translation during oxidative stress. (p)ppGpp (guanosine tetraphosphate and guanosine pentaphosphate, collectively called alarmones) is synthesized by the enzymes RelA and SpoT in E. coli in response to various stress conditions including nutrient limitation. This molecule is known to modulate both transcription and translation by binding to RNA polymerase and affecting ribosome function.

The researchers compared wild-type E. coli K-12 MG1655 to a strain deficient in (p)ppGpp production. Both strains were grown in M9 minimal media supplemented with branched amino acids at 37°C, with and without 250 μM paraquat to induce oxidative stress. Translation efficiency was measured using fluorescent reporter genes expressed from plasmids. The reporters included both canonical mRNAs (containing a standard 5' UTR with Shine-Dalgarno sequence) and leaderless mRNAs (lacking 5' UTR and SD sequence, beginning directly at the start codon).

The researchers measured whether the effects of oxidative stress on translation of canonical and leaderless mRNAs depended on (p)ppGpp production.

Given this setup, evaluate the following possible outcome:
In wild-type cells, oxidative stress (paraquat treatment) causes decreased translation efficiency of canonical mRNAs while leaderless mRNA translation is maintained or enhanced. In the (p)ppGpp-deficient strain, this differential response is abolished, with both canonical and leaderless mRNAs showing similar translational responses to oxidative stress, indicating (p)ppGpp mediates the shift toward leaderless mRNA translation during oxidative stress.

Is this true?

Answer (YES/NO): NO